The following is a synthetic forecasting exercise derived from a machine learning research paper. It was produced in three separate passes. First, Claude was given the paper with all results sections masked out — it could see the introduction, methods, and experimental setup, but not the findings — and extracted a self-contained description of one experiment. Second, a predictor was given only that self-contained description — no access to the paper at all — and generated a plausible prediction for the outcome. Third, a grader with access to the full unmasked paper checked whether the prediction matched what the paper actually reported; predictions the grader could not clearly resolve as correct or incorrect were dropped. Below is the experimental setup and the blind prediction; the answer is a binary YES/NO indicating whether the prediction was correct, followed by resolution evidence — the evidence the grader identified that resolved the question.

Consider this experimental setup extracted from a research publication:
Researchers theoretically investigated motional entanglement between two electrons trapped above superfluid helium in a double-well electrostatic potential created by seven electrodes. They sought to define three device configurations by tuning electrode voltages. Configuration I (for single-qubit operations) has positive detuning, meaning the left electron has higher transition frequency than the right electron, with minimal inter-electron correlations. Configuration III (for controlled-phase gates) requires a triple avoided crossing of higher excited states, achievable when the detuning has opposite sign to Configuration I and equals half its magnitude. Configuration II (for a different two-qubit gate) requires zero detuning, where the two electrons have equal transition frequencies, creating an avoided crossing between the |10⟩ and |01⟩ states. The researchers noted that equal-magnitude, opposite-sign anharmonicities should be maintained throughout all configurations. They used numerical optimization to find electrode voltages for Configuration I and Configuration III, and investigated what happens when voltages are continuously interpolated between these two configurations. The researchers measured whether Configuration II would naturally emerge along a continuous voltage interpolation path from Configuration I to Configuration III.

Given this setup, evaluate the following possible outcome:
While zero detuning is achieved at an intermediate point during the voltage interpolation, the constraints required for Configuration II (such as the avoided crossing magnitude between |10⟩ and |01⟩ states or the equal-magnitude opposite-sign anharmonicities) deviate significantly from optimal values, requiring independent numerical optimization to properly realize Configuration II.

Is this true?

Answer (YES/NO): NO